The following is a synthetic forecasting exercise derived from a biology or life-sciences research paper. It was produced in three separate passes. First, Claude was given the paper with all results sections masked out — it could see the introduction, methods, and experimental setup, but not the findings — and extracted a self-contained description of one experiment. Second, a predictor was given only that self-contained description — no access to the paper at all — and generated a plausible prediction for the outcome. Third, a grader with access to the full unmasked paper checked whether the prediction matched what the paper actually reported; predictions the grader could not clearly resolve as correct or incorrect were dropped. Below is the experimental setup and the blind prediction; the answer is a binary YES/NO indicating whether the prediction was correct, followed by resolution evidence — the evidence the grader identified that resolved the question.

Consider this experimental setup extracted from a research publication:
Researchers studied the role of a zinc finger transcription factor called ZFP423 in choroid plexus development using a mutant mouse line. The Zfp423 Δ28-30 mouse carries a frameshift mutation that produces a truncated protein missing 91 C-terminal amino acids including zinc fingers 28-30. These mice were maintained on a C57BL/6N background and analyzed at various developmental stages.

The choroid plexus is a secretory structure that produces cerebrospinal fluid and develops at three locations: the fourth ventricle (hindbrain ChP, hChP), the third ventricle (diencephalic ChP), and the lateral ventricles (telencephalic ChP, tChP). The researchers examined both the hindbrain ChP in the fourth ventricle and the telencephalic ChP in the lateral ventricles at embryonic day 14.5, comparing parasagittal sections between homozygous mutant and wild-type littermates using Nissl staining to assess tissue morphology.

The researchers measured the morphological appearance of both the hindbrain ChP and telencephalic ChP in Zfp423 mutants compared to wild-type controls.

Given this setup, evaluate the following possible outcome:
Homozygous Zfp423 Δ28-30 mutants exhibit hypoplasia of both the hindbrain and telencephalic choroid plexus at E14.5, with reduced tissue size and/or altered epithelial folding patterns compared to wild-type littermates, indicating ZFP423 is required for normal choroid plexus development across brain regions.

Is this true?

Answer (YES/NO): NO